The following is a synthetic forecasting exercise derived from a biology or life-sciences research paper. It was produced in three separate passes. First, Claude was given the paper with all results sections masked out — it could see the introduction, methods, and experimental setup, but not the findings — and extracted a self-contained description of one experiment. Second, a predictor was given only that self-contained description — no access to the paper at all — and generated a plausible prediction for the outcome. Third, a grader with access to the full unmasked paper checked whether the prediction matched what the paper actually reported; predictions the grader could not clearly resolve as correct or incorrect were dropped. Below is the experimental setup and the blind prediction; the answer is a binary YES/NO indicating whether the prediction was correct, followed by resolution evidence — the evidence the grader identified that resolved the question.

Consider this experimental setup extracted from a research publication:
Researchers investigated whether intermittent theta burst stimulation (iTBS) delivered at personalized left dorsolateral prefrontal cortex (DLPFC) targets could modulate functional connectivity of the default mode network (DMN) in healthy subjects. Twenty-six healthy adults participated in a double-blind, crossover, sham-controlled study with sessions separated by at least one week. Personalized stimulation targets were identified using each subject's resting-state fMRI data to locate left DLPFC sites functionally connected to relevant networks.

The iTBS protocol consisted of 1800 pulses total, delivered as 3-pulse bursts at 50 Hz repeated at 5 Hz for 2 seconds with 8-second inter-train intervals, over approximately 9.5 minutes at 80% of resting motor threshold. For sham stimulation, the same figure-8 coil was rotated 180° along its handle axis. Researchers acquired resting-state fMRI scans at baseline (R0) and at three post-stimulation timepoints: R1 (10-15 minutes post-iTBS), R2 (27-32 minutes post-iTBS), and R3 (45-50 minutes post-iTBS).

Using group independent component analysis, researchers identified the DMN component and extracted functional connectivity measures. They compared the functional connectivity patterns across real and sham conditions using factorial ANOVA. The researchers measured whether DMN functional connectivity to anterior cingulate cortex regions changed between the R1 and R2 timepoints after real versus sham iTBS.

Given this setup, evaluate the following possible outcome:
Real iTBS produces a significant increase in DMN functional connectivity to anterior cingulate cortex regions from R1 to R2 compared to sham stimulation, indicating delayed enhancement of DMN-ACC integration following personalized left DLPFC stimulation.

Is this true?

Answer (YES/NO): NO